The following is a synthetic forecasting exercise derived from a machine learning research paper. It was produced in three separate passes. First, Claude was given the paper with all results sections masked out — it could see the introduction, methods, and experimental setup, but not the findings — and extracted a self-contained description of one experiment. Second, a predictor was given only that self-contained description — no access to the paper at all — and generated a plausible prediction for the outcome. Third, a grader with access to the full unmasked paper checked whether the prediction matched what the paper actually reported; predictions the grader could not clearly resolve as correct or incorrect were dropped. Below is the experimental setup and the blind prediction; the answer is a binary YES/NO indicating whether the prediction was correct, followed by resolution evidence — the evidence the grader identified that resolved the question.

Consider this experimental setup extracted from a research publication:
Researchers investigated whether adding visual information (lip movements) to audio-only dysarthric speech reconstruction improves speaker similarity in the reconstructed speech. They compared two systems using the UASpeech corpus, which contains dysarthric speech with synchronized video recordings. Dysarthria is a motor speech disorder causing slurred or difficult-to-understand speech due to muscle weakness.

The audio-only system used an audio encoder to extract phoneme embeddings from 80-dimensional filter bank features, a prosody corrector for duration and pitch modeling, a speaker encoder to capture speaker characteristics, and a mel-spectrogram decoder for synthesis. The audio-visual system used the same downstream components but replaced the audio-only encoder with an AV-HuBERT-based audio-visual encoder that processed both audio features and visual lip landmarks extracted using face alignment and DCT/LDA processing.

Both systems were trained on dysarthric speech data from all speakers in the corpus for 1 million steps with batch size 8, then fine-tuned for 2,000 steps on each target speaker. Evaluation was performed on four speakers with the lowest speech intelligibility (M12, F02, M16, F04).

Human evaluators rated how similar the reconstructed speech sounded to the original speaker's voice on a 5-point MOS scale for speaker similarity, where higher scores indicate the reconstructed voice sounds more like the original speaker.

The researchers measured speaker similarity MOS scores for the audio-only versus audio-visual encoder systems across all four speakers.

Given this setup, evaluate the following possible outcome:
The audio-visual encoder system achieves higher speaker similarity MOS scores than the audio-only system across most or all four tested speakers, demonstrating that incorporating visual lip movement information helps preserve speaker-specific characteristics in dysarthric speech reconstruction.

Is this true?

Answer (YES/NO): YES